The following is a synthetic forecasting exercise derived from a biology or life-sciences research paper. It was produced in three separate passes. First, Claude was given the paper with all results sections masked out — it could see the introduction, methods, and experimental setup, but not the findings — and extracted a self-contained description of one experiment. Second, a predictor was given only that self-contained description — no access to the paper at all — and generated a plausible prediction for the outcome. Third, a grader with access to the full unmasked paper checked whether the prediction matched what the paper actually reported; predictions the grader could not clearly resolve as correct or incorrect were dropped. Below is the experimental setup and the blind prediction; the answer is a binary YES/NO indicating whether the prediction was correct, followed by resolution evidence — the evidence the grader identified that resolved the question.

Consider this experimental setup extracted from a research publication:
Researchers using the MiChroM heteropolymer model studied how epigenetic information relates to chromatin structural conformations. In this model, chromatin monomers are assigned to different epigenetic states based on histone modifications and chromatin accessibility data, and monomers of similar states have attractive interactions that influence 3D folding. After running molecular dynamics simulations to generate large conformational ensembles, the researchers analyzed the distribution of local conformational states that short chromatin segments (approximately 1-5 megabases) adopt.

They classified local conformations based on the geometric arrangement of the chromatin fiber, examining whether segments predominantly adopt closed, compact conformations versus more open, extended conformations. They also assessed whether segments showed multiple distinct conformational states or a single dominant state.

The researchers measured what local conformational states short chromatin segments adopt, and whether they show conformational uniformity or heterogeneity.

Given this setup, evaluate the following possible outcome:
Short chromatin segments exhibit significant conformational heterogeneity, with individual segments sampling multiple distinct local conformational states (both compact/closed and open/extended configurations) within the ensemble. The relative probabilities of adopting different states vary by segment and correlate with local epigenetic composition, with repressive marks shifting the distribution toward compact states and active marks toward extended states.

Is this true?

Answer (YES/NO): YES